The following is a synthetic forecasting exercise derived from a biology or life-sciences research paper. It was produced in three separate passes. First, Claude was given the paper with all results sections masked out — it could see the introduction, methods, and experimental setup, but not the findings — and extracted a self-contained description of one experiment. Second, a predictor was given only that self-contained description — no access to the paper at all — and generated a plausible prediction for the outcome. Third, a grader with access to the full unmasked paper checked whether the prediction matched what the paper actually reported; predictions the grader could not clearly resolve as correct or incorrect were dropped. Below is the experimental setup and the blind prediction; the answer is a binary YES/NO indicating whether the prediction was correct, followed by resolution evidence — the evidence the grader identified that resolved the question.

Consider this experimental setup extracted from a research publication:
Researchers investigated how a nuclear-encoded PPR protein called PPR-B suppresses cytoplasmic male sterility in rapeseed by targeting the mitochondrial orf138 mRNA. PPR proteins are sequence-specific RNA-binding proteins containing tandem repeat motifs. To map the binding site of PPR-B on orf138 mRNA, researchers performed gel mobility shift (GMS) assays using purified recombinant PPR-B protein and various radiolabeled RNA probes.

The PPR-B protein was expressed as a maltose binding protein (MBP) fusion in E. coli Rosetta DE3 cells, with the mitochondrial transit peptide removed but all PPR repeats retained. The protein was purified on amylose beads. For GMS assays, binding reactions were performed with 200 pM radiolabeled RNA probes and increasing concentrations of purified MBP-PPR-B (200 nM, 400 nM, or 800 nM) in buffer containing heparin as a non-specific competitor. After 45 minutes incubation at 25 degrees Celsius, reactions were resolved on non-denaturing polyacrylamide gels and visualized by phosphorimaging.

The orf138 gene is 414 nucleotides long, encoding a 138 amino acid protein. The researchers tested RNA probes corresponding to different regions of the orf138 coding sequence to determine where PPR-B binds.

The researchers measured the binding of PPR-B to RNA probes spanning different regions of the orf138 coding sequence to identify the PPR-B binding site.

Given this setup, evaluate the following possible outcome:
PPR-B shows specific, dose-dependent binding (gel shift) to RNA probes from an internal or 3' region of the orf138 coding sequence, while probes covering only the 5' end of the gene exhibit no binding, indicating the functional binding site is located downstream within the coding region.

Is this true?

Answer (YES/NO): NO